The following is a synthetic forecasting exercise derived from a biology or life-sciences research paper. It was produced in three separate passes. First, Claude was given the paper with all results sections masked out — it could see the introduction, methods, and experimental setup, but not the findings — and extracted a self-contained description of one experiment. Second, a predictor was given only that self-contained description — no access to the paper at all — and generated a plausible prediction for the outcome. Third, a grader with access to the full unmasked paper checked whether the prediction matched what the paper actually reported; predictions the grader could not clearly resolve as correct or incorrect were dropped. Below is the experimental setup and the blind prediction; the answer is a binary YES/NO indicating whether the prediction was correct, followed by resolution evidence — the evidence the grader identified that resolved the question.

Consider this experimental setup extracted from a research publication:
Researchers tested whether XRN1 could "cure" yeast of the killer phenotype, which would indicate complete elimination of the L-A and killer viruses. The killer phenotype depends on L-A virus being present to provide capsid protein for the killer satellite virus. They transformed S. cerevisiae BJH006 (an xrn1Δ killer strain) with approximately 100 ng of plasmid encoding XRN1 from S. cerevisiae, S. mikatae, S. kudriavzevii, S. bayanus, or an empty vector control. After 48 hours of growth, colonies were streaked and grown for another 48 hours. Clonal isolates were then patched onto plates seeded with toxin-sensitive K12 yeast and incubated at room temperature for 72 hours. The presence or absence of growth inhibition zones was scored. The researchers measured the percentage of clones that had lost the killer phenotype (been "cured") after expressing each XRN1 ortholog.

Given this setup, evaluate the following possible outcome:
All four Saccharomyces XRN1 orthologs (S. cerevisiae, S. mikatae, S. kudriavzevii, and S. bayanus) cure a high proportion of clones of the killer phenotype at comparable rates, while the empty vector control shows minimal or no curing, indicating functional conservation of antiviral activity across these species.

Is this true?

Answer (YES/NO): NO